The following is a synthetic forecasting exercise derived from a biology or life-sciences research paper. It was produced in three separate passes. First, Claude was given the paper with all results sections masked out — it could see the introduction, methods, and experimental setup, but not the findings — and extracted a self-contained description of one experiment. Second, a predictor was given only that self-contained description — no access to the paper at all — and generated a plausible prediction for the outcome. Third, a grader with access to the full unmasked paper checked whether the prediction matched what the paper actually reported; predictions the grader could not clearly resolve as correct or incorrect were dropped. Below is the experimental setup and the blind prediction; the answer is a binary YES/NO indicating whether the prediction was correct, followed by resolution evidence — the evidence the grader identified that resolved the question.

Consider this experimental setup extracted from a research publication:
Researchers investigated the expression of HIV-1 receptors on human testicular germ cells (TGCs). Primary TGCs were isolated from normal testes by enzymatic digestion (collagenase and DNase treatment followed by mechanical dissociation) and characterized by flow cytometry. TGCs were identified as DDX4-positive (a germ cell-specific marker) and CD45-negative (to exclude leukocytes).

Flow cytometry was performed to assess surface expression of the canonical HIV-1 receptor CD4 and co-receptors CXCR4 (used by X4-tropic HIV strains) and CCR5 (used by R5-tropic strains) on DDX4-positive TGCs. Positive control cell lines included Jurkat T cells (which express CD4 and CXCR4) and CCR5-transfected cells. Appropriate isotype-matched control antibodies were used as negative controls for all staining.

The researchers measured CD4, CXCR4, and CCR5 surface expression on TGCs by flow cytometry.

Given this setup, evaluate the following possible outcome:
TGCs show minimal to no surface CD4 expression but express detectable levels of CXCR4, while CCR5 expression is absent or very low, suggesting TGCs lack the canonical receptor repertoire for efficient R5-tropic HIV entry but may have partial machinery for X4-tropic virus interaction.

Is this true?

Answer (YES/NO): NO